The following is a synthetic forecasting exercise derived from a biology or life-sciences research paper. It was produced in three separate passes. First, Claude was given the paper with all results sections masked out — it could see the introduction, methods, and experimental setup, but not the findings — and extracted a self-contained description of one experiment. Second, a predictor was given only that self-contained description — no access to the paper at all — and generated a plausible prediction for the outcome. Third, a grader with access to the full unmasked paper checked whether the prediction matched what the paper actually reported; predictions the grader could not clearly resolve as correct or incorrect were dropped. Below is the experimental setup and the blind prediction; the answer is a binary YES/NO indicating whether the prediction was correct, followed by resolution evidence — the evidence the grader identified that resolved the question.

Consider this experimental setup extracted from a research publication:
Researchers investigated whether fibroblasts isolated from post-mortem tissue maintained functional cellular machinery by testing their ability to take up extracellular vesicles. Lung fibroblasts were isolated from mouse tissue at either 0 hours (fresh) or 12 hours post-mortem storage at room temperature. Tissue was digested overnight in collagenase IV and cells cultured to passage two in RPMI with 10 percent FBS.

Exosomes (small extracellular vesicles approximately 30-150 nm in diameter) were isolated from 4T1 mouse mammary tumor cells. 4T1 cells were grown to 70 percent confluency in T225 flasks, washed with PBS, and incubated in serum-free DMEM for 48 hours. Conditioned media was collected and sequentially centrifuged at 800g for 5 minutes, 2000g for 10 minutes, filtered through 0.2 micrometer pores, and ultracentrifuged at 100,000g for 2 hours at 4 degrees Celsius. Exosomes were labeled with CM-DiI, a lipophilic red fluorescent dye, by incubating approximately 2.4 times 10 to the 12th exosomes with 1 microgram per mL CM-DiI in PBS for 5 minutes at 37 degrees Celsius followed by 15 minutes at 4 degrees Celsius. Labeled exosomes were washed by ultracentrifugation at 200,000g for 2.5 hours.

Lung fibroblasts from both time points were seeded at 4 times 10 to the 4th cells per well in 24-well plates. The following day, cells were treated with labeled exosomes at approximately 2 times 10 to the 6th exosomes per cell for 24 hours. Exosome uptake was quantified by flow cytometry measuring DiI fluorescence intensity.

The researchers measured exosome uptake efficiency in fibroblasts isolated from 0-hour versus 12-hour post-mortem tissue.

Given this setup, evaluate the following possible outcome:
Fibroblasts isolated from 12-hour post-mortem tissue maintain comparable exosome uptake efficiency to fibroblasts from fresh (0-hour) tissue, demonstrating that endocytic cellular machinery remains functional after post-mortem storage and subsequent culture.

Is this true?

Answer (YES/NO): YES